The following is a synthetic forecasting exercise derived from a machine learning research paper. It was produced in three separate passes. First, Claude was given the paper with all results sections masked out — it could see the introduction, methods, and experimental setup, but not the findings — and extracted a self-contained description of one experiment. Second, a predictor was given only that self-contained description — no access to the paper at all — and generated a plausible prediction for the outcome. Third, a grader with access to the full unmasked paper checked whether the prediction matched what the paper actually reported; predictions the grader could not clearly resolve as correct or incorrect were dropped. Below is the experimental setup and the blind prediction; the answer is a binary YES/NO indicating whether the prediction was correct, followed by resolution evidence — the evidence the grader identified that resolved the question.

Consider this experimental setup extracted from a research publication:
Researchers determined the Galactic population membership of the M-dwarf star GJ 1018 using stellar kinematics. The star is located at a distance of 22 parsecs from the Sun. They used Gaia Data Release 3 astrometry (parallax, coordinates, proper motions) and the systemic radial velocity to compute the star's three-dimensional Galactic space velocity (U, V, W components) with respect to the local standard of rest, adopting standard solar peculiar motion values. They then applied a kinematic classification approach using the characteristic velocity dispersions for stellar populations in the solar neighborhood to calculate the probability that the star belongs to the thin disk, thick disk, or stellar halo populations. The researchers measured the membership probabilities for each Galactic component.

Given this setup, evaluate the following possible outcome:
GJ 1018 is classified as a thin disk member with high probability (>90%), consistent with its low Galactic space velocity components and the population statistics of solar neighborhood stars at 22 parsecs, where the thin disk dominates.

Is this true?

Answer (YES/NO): YES